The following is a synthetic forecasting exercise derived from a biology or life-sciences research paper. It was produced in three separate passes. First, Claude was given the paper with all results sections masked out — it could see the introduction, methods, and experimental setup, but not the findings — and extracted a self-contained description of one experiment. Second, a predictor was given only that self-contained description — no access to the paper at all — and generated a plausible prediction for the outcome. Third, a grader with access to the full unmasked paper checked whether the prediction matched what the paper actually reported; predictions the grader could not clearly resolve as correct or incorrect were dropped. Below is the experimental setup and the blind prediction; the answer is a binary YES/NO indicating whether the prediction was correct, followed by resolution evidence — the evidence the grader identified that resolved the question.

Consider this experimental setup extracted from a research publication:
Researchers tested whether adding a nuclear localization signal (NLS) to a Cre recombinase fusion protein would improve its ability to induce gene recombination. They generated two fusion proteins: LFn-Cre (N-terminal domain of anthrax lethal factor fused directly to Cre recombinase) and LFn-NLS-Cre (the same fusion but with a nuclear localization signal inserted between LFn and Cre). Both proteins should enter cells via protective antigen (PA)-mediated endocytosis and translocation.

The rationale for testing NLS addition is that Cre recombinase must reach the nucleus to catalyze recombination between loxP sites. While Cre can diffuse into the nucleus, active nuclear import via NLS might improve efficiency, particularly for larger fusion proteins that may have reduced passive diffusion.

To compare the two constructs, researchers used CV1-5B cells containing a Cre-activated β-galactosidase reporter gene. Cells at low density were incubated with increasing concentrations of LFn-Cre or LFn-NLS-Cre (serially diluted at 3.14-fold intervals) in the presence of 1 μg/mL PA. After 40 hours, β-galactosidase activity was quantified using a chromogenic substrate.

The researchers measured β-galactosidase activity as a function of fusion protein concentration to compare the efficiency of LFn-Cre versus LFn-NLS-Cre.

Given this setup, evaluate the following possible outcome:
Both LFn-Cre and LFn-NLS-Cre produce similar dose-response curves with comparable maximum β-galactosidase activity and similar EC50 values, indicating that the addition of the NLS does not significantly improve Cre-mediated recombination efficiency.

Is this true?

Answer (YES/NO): NO